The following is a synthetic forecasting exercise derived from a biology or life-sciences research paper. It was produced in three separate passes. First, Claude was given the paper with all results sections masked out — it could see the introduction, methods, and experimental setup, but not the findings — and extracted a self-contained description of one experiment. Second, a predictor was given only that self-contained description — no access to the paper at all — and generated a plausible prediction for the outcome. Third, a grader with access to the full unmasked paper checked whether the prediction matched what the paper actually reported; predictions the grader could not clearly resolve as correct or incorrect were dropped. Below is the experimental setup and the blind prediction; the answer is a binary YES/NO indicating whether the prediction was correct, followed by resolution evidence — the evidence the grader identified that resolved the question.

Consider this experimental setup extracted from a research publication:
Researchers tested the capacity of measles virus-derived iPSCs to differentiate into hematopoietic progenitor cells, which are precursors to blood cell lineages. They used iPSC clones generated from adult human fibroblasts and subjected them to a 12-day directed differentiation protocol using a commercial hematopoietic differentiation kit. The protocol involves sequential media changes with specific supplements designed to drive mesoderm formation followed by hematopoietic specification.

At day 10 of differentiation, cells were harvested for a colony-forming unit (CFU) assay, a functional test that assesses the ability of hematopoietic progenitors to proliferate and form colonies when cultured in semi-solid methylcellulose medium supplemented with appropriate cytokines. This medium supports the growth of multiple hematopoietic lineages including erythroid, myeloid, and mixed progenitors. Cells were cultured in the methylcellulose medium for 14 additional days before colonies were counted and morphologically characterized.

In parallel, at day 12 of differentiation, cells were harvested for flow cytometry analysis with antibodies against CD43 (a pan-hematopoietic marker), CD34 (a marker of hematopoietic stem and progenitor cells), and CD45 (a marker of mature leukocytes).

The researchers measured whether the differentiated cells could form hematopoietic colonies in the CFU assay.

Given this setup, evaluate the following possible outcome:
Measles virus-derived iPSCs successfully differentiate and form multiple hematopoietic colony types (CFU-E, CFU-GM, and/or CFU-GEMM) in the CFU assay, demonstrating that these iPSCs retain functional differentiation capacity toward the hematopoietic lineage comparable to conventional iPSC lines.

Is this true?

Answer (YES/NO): YES